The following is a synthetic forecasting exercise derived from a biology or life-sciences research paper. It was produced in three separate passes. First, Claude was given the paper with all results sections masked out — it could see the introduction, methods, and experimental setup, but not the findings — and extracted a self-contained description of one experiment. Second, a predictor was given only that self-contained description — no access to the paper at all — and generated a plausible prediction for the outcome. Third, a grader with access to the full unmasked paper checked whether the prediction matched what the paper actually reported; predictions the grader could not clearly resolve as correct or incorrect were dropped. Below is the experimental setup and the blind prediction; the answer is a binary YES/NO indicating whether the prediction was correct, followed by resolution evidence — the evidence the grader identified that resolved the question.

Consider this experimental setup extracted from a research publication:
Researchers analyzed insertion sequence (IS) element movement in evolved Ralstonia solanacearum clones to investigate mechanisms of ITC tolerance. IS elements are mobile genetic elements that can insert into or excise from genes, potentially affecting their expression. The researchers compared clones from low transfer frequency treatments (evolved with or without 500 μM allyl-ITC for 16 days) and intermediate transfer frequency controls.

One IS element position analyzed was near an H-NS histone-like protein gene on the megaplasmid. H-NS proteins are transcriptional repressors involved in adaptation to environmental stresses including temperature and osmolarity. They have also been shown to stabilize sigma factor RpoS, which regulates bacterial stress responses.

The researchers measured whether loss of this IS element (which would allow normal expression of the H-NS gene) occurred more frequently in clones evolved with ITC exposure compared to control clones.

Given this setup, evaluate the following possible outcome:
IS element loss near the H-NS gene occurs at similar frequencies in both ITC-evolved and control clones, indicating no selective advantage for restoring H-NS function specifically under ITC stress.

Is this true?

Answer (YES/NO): YES